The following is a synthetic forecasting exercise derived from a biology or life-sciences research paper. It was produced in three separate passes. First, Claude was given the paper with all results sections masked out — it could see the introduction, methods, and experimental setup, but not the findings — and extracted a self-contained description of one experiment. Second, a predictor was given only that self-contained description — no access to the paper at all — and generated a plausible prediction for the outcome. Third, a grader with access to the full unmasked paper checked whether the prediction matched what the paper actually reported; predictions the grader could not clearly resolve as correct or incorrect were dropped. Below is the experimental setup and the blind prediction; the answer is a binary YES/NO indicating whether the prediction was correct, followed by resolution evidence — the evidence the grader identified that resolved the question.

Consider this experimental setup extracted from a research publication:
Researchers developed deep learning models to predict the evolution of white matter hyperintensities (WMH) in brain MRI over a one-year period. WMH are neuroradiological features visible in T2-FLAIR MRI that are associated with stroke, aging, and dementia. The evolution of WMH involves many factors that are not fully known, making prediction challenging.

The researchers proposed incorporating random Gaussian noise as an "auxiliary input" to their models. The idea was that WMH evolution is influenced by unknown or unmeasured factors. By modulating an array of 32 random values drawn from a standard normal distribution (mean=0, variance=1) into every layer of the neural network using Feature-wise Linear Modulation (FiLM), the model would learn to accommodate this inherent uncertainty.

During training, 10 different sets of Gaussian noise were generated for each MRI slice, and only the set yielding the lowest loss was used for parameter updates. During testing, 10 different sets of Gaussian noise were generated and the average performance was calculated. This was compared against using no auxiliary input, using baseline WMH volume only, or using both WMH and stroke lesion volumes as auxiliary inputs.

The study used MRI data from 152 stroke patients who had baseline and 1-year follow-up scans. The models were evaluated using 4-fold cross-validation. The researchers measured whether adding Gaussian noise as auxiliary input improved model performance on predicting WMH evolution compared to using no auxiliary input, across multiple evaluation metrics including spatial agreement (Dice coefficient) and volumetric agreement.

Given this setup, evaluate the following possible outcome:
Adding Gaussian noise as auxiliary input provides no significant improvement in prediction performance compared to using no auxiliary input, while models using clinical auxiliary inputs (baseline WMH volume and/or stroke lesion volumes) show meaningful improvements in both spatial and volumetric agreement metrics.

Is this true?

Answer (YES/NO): NO